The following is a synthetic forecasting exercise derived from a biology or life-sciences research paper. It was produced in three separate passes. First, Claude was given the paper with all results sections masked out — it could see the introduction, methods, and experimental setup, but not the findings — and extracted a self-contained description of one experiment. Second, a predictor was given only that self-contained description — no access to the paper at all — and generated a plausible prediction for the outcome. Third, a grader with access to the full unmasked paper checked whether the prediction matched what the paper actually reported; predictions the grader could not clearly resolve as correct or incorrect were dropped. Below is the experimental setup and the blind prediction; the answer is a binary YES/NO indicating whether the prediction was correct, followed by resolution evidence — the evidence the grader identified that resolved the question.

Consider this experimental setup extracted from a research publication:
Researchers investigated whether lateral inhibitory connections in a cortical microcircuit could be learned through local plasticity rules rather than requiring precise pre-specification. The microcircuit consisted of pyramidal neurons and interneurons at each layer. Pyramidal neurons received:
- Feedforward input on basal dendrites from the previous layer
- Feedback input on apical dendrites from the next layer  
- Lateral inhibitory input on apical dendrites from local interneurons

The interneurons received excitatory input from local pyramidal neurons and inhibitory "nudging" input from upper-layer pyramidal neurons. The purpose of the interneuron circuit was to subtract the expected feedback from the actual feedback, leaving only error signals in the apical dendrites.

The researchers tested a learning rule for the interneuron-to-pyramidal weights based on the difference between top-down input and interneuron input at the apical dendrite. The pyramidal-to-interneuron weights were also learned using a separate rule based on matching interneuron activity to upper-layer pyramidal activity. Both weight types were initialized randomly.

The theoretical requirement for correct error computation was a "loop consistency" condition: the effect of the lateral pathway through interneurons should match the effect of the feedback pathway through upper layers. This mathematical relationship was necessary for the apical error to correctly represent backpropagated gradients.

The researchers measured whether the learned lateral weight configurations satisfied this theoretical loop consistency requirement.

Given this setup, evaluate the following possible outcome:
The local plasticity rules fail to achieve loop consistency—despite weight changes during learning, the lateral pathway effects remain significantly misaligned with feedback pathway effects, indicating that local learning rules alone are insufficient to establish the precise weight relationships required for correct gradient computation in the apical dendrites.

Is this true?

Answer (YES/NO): NO